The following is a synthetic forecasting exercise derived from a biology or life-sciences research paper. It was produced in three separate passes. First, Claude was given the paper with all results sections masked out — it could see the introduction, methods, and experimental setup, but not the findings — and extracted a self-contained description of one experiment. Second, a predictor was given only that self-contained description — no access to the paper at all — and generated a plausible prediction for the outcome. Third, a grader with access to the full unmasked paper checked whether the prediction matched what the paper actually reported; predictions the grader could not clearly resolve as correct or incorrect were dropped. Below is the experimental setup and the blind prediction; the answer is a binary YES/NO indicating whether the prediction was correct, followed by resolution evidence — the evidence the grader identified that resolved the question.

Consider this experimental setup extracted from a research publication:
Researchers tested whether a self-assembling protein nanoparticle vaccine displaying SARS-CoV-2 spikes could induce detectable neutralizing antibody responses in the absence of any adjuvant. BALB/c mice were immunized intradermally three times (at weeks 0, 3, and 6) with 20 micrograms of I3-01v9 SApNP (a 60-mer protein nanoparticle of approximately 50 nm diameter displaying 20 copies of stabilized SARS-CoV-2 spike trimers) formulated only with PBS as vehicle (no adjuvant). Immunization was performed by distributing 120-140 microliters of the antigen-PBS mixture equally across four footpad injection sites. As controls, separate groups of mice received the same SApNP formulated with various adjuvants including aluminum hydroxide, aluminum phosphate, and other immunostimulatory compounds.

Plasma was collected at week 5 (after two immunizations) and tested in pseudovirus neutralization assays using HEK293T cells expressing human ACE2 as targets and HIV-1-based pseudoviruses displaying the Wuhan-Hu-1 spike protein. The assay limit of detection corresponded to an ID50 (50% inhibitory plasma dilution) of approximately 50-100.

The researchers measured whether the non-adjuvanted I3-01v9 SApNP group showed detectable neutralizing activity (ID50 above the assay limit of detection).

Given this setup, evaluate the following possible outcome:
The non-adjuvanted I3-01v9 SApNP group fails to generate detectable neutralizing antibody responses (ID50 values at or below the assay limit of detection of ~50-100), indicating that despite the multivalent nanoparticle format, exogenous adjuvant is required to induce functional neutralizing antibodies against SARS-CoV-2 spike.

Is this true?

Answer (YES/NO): NO